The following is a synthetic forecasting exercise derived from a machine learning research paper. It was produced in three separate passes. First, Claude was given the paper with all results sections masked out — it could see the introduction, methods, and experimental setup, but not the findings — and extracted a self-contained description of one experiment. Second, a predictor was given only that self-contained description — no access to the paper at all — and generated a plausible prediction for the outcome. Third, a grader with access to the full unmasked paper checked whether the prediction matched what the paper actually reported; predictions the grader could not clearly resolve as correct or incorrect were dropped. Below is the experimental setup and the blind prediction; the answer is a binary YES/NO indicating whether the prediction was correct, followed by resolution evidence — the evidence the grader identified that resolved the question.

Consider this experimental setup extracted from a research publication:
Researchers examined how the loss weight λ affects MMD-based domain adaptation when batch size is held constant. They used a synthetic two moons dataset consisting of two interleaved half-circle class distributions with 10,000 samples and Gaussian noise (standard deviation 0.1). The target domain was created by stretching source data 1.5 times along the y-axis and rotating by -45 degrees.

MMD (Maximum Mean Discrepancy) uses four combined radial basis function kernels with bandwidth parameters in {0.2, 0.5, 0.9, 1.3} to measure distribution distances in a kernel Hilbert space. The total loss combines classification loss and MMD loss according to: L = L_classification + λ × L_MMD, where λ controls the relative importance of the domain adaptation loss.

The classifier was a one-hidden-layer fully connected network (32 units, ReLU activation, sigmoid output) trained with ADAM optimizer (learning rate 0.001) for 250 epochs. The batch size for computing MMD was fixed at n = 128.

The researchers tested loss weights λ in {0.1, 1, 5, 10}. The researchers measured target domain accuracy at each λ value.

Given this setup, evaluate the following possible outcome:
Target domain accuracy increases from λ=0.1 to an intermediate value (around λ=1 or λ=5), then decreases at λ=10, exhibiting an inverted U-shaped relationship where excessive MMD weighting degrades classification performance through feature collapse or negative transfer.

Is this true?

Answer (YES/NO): YES